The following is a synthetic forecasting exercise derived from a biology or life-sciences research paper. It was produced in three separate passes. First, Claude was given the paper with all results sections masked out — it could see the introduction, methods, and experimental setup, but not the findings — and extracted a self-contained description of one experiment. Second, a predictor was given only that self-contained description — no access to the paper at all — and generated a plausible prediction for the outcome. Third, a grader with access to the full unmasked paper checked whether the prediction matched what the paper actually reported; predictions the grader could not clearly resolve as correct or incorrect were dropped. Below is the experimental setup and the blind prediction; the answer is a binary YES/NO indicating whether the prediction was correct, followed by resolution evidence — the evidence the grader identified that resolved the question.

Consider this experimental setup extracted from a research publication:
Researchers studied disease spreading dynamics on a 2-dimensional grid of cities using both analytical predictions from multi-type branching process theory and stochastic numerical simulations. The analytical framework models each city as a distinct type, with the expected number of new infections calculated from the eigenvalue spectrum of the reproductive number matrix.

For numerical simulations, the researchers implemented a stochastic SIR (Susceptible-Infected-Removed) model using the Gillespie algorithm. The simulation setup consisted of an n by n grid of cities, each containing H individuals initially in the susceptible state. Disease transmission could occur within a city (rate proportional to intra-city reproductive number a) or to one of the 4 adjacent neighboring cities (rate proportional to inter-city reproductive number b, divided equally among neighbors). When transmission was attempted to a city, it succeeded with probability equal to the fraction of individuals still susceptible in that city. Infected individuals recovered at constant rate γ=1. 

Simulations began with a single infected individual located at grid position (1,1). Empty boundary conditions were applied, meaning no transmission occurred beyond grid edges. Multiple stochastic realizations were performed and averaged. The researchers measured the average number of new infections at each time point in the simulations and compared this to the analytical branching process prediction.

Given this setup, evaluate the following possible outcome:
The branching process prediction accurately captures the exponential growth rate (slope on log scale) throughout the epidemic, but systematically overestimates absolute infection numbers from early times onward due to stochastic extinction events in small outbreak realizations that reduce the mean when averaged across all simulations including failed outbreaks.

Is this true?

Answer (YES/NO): NO